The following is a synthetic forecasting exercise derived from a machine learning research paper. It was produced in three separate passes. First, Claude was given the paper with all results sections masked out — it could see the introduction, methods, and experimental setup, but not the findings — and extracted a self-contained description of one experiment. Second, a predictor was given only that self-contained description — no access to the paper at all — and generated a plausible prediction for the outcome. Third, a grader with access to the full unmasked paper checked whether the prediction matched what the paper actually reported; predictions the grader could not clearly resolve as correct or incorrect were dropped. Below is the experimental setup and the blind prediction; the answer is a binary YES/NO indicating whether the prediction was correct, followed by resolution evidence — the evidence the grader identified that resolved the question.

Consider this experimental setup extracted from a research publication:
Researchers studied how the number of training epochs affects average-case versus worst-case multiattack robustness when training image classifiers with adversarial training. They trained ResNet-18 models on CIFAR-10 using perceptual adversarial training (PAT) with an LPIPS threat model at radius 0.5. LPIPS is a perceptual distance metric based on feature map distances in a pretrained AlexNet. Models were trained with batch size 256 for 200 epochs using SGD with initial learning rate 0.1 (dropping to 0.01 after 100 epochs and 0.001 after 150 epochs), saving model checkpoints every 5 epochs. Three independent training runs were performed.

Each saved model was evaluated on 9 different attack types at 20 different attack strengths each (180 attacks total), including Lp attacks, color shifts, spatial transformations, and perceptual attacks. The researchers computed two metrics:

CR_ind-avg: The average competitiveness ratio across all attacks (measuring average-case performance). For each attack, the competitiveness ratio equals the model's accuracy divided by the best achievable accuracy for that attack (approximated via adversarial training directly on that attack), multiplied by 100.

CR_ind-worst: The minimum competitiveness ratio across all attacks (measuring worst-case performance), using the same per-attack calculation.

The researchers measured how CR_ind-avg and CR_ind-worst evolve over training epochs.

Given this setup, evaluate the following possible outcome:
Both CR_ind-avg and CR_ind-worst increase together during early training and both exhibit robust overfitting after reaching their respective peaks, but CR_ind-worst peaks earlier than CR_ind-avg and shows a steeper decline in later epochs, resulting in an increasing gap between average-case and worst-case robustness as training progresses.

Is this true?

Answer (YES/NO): NO